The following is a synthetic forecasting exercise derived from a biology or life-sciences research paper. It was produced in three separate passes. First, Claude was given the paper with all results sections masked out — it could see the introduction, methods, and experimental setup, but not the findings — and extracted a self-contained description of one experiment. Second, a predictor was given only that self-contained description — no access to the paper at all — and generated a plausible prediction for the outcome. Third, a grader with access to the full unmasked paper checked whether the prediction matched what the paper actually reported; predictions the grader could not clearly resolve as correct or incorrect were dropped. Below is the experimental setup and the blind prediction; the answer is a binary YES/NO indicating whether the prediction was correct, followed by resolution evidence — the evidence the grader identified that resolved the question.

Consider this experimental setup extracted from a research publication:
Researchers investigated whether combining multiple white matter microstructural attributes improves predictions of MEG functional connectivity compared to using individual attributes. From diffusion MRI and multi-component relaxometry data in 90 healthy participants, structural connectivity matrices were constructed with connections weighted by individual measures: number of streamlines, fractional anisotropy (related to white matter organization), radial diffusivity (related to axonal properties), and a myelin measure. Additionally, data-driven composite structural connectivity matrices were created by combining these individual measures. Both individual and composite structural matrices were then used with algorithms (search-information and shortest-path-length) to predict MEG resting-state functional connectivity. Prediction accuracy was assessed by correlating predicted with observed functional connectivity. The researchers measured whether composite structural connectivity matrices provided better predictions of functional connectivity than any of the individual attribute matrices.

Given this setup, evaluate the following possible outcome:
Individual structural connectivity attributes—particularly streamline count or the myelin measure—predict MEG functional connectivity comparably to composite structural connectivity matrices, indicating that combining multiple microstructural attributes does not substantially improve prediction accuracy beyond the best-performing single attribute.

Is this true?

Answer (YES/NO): YES